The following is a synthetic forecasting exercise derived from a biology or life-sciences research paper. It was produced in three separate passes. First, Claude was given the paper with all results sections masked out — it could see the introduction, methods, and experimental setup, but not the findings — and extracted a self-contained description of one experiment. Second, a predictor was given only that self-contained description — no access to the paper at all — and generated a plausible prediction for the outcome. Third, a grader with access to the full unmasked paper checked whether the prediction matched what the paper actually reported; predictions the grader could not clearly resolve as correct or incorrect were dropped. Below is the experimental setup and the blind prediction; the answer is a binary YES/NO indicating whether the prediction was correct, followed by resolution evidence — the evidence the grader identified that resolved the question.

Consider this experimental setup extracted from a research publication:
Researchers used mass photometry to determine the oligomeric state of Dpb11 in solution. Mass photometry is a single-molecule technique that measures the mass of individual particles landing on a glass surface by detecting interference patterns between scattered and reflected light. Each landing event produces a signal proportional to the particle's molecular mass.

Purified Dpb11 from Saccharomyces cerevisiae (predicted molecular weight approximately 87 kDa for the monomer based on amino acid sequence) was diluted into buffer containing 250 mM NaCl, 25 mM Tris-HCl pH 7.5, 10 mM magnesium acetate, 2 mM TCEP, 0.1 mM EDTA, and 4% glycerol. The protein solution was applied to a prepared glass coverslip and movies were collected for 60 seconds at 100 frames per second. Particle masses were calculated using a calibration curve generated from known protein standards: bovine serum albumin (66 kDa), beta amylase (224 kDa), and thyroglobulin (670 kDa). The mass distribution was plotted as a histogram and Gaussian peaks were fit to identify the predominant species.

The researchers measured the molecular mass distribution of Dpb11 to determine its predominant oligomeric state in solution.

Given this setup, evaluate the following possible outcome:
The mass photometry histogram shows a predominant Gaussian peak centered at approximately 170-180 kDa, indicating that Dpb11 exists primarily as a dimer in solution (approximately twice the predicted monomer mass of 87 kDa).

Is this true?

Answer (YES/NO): YES